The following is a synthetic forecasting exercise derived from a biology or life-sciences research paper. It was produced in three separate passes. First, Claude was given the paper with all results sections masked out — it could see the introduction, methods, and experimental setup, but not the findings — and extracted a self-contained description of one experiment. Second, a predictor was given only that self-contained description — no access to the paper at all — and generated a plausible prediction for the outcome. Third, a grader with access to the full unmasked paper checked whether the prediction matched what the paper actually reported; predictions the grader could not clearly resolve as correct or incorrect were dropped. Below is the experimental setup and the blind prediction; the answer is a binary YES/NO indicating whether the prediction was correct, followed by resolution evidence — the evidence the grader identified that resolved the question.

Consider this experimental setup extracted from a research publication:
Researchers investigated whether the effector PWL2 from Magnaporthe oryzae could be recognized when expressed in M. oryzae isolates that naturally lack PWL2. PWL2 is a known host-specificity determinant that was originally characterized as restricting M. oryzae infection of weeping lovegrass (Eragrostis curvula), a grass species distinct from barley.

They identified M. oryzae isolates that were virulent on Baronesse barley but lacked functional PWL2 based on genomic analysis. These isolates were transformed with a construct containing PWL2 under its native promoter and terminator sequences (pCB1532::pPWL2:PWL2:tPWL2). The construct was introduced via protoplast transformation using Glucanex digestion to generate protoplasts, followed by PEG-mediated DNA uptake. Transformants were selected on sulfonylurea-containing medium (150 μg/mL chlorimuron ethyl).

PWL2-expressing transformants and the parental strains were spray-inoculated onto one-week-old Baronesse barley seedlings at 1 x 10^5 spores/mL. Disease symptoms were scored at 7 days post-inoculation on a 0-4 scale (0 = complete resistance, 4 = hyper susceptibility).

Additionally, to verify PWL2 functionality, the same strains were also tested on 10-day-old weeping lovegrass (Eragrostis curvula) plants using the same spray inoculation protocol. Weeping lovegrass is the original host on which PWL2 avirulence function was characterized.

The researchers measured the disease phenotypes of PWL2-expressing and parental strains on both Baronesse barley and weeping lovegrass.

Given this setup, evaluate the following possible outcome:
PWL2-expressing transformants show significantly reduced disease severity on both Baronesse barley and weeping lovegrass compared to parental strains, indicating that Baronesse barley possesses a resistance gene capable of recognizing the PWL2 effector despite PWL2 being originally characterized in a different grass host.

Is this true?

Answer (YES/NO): YES